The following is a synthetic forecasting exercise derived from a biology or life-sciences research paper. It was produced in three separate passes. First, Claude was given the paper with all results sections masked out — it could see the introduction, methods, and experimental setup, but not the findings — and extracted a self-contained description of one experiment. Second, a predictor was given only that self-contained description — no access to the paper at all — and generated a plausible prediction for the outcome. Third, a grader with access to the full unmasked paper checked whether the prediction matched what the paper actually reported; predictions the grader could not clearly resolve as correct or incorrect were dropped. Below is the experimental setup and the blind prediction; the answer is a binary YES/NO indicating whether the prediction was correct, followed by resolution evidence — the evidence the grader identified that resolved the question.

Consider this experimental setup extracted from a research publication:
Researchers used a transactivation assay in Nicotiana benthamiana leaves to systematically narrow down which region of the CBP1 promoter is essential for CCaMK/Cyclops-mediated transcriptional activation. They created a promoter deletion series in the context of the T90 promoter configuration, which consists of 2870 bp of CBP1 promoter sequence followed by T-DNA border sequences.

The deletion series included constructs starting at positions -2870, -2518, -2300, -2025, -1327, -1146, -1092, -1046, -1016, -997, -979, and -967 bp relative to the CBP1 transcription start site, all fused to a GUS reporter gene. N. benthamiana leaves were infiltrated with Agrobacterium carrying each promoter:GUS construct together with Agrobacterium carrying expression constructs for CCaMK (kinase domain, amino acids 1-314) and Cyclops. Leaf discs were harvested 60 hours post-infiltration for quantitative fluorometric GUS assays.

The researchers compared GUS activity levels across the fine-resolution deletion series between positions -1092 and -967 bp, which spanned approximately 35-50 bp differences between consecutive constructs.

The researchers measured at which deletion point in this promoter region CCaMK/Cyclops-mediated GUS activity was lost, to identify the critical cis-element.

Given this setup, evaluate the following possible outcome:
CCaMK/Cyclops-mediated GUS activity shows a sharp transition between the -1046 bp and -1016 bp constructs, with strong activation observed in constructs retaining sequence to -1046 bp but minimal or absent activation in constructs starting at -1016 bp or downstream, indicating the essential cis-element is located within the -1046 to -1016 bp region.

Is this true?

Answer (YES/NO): NO